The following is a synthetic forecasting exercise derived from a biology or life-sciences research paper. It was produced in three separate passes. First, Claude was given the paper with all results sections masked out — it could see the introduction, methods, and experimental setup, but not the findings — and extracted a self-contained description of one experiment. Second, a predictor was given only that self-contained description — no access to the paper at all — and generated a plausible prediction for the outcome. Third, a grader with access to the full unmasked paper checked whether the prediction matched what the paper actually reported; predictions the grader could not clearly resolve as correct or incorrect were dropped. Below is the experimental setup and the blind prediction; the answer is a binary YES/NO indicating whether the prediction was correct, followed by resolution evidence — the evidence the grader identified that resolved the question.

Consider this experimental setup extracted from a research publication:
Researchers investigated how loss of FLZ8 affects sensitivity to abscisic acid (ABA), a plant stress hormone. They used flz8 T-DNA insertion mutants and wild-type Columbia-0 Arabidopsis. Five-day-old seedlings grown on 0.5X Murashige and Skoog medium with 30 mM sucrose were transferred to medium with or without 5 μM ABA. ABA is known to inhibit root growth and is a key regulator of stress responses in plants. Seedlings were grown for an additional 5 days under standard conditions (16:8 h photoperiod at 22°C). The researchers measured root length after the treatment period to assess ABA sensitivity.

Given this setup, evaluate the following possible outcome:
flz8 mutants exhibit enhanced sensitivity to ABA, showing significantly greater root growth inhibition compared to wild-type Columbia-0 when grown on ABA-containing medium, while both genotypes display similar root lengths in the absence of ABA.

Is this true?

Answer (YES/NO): NO